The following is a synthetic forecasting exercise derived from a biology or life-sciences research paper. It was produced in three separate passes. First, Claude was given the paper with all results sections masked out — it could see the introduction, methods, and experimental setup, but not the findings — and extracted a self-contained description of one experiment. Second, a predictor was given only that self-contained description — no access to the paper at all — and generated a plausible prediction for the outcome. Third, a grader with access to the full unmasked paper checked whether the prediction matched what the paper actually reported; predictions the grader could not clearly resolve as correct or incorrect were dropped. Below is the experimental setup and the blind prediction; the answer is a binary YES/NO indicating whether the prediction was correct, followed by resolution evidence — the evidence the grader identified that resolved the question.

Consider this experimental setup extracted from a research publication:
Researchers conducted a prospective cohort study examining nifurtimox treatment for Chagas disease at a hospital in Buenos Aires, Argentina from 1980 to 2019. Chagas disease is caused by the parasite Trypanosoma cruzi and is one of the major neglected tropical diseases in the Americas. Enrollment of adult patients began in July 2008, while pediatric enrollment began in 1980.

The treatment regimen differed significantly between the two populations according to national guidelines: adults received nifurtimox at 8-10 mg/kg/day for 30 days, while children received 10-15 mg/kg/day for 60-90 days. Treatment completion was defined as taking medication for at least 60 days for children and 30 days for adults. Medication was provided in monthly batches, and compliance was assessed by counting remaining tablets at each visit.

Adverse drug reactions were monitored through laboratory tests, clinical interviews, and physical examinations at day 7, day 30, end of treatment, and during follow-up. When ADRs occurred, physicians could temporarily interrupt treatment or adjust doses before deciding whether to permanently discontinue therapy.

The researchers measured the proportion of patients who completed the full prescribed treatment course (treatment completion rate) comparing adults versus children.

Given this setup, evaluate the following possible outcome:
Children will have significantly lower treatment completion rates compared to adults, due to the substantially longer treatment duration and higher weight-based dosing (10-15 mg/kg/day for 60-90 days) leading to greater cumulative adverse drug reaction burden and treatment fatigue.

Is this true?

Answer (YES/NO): NO